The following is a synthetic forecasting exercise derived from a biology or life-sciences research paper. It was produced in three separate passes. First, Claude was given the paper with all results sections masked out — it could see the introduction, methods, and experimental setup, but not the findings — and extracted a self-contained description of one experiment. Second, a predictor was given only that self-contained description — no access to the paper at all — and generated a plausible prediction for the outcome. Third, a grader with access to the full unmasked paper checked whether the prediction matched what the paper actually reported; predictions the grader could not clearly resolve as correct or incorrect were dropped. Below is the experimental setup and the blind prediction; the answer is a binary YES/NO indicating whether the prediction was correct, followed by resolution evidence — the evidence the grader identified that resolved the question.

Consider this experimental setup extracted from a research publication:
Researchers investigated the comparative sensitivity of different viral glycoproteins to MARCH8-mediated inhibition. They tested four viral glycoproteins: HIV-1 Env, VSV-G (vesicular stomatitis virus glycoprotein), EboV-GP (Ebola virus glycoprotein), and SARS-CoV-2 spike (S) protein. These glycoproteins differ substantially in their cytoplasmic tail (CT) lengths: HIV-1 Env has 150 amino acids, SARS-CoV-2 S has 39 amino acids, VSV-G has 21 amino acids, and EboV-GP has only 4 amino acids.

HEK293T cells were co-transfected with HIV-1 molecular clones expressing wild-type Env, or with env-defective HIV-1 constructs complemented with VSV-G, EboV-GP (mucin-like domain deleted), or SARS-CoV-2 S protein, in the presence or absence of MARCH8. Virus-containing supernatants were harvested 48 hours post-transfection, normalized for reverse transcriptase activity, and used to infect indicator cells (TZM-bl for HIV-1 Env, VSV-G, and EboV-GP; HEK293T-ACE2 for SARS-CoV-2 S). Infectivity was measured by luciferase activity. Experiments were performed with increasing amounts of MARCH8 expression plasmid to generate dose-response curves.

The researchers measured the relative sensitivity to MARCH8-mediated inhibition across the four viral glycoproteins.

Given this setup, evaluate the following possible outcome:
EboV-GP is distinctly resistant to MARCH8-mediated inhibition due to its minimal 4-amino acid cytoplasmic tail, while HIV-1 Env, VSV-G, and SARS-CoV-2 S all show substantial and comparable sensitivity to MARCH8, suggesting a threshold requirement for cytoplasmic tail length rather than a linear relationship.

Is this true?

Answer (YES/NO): NO